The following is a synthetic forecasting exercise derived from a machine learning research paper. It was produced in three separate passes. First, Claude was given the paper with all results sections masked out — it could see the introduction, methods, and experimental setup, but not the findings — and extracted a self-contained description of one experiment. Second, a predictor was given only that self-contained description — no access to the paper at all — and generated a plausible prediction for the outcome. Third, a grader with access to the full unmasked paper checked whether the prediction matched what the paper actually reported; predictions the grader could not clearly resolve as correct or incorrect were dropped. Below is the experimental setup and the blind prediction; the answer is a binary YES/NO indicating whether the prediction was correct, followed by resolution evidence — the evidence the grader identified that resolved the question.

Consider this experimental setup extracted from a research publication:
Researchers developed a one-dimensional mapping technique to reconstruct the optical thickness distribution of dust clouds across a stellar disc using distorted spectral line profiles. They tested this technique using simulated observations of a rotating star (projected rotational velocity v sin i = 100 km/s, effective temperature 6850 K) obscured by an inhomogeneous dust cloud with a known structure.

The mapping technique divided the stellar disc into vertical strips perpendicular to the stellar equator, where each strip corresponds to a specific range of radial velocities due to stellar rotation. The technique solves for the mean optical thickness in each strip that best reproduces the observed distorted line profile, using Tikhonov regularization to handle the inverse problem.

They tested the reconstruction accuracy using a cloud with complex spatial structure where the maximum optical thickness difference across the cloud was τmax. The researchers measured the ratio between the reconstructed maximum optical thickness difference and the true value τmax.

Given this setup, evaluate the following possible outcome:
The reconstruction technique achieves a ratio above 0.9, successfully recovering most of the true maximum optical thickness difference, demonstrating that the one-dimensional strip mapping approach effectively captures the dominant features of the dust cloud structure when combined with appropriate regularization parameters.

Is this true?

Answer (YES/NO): NO